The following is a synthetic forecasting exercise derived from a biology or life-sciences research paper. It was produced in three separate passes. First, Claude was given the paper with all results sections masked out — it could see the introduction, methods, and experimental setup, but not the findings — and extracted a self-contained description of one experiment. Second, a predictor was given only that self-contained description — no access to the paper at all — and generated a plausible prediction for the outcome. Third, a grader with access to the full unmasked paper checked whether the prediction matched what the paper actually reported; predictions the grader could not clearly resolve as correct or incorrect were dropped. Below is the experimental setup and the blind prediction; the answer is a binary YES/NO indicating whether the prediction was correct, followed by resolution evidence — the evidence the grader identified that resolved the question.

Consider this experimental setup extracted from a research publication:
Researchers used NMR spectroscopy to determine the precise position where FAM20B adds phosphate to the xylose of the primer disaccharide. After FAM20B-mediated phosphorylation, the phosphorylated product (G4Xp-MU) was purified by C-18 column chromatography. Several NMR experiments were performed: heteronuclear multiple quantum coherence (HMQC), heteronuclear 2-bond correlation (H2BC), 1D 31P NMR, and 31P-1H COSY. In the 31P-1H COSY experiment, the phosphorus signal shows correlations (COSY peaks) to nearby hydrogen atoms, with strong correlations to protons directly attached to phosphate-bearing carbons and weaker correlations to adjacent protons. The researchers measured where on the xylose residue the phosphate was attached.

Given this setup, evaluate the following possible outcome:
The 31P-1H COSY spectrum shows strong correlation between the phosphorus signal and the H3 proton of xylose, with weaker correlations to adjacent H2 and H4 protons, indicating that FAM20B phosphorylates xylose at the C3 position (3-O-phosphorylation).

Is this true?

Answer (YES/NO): NO